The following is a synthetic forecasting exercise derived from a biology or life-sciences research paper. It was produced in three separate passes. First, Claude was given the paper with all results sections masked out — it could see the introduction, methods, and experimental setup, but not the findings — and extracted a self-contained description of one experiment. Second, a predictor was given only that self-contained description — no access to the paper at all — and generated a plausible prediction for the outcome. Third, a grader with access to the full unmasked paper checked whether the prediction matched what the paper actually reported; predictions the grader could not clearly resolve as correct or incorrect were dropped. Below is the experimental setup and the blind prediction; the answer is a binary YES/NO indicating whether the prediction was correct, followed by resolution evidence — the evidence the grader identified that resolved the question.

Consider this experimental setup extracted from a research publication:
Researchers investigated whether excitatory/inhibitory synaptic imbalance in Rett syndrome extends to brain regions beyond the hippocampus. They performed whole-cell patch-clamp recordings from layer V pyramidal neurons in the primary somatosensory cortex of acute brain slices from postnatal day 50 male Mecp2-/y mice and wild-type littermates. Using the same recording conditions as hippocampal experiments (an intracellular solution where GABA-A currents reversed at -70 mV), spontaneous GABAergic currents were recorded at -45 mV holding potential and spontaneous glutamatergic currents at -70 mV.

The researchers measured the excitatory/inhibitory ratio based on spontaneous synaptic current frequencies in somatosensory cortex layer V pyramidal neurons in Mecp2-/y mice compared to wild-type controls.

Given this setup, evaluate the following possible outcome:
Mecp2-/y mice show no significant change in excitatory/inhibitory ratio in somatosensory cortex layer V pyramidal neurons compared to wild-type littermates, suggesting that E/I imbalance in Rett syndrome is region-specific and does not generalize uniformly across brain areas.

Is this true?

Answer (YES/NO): NO